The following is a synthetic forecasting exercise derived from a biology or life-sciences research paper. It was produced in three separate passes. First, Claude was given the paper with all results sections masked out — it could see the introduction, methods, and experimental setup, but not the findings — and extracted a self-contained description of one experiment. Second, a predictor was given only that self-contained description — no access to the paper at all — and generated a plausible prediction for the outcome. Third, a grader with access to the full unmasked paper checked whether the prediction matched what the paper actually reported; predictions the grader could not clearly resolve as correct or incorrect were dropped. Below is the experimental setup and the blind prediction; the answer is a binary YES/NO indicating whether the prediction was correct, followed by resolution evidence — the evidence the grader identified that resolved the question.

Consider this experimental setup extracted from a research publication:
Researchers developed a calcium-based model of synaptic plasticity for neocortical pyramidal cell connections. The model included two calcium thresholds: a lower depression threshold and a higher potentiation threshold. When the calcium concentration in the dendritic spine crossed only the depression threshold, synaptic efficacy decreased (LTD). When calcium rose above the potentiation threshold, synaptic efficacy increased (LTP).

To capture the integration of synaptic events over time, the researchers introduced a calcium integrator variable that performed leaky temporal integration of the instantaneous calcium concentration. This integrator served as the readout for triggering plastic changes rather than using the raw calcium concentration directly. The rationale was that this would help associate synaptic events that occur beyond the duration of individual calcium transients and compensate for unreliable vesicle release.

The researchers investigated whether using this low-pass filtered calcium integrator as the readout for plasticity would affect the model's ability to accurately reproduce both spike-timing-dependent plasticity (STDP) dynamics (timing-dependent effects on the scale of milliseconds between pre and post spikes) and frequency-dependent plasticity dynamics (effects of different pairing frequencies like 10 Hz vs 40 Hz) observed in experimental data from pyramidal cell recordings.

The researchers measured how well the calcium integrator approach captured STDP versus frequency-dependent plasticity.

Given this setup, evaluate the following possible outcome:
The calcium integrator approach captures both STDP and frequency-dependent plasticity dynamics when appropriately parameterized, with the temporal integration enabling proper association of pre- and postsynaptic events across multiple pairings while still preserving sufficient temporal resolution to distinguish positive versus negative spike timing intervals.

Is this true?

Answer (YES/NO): YES